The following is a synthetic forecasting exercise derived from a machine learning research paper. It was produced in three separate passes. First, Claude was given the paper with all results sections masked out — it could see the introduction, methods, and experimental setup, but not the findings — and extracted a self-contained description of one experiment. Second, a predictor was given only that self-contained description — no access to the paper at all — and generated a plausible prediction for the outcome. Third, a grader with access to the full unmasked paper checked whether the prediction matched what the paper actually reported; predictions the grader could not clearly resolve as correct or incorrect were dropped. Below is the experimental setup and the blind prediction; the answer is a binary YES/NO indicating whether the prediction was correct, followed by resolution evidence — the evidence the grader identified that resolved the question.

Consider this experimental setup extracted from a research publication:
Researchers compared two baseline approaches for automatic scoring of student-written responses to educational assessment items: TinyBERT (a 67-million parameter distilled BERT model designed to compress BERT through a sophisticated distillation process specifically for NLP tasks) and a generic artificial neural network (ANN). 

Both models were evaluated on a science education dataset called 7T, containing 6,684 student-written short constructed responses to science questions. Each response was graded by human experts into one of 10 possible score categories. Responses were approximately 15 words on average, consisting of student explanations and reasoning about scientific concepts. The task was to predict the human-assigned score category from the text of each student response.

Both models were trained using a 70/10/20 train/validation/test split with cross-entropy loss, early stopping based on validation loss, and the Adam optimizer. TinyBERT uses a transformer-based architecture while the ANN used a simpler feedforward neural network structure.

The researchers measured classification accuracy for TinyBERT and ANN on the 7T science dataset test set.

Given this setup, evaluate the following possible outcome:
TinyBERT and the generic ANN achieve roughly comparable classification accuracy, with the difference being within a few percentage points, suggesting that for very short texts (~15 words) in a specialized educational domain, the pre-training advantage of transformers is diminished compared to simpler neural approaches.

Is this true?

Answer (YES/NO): YES